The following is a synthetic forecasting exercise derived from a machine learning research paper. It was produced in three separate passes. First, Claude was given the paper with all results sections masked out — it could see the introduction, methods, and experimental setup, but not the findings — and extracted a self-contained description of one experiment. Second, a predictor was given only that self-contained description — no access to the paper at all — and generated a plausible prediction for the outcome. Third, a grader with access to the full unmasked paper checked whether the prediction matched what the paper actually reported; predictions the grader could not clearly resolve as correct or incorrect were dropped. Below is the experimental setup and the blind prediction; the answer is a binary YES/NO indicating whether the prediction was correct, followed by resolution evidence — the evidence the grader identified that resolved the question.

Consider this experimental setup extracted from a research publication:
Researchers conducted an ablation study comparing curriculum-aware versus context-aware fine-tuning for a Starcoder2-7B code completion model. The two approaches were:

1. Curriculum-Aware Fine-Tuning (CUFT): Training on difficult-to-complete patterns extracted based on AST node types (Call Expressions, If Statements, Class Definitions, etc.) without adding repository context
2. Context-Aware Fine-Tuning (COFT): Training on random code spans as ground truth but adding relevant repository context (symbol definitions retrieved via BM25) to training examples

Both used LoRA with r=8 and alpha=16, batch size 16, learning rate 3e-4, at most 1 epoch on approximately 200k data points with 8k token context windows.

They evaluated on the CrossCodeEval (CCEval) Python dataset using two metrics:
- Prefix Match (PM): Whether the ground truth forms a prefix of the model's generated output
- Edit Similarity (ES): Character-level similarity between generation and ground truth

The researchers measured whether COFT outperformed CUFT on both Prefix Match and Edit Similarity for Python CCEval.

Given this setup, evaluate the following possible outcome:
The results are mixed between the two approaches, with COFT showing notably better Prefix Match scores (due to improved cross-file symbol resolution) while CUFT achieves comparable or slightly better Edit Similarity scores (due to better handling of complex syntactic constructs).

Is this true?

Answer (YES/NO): NO